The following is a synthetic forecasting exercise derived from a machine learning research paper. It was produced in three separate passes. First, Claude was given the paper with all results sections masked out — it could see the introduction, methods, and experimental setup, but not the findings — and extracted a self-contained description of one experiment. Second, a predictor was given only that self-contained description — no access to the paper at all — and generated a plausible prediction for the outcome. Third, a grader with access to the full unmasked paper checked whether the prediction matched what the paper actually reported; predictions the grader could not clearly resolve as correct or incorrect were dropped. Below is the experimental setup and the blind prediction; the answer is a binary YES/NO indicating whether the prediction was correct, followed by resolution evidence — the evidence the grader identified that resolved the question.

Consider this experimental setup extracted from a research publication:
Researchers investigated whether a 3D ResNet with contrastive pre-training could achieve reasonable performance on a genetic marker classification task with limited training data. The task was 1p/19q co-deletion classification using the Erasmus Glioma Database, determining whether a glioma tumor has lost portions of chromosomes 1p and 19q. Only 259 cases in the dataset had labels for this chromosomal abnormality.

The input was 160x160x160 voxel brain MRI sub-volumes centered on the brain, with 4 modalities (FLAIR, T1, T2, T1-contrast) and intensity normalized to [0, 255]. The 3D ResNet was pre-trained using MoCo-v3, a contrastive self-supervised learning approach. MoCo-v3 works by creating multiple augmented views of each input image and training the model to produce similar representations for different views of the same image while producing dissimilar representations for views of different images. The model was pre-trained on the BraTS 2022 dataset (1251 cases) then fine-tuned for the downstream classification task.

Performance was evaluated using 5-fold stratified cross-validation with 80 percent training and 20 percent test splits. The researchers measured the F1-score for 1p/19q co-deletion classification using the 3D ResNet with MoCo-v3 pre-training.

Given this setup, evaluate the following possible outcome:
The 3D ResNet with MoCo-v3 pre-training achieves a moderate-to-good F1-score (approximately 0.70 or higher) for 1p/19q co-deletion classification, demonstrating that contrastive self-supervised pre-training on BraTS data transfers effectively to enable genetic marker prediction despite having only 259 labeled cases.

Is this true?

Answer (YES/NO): NO